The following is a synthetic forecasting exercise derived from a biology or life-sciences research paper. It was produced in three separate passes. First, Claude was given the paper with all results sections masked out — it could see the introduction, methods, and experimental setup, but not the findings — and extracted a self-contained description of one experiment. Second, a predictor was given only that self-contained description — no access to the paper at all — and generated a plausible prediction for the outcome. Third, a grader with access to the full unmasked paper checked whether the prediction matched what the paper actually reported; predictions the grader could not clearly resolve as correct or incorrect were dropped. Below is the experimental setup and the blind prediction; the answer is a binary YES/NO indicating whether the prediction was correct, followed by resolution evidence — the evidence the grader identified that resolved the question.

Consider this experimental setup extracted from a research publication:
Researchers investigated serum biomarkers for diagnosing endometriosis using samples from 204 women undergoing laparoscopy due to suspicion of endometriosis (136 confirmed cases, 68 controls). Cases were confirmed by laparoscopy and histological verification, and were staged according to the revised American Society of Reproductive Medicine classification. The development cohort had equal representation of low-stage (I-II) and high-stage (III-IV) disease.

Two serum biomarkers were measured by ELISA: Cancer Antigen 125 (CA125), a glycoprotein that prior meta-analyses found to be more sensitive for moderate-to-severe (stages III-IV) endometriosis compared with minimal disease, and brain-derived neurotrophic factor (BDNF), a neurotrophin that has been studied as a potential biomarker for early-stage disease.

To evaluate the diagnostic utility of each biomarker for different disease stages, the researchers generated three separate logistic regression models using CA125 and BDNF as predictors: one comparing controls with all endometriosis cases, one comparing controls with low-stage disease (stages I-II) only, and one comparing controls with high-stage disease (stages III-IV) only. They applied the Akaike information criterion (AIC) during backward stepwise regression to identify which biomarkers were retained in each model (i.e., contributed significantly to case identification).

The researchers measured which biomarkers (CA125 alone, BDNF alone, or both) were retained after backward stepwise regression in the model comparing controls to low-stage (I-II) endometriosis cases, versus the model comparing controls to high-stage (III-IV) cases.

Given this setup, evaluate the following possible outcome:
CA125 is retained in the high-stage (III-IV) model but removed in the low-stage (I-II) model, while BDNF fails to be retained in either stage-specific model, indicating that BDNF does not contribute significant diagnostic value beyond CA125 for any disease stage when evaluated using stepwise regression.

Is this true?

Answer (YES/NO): NO